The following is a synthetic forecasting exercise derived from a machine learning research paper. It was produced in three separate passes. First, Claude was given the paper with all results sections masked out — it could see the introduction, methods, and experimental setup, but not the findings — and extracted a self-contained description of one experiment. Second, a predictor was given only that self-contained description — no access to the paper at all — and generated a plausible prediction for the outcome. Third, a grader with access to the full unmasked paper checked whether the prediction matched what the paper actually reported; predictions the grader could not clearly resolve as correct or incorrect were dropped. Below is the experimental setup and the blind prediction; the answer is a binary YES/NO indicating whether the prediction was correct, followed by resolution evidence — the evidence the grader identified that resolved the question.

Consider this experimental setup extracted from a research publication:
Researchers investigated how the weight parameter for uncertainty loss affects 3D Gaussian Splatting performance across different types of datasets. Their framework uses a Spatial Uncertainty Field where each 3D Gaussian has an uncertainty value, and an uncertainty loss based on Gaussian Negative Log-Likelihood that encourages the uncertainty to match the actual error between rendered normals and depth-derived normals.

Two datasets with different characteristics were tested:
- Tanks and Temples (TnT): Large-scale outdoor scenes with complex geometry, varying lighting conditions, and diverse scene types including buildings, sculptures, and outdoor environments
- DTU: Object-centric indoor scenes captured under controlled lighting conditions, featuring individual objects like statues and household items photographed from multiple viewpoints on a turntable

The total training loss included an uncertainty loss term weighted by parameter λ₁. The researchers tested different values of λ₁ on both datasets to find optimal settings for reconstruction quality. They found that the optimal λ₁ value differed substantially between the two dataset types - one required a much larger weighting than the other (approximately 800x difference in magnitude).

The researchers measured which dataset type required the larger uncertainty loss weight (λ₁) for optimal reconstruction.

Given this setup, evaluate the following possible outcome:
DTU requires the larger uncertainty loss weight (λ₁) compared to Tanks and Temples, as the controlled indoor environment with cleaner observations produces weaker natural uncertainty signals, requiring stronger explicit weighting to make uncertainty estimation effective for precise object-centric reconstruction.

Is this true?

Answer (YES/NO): NO